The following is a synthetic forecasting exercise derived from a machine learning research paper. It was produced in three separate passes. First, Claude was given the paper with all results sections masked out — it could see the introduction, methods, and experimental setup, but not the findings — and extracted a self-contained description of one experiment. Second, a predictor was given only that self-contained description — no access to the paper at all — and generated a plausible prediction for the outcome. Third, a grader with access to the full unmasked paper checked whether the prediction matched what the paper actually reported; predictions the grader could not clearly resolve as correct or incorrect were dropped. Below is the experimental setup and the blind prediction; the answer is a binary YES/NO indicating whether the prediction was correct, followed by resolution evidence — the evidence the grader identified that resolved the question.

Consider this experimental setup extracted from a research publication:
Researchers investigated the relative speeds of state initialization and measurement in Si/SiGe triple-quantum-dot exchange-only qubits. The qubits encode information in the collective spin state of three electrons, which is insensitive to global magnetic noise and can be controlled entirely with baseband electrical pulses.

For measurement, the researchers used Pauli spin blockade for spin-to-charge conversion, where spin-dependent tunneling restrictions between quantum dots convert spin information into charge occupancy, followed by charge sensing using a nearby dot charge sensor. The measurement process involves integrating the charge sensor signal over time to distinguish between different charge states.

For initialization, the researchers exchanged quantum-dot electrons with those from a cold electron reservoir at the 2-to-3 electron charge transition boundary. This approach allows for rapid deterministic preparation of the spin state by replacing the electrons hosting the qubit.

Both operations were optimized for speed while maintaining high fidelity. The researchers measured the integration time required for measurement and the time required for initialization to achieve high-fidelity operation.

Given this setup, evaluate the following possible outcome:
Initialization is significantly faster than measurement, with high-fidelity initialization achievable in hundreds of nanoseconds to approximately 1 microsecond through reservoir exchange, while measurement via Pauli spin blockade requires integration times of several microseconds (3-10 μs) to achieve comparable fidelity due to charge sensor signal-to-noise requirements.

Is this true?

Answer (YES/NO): NO